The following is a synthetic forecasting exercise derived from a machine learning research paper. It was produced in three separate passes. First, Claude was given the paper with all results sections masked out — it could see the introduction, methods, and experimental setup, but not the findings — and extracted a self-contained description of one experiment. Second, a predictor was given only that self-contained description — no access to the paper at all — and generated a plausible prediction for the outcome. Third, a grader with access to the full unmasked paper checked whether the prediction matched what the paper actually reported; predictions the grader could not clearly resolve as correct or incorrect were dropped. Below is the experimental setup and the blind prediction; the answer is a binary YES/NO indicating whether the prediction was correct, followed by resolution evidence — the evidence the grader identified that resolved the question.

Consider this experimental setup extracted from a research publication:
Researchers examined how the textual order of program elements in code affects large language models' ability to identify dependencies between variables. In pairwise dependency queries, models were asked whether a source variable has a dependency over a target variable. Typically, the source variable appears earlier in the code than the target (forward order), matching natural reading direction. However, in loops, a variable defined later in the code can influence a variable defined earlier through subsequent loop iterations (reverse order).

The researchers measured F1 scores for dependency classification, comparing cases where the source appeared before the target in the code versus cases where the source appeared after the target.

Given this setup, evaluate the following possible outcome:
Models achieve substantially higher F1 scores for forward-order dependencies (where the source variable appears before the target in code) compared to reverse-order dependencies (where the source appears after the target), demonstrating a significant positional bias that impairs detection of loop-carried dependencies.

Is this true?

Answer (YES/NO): YES